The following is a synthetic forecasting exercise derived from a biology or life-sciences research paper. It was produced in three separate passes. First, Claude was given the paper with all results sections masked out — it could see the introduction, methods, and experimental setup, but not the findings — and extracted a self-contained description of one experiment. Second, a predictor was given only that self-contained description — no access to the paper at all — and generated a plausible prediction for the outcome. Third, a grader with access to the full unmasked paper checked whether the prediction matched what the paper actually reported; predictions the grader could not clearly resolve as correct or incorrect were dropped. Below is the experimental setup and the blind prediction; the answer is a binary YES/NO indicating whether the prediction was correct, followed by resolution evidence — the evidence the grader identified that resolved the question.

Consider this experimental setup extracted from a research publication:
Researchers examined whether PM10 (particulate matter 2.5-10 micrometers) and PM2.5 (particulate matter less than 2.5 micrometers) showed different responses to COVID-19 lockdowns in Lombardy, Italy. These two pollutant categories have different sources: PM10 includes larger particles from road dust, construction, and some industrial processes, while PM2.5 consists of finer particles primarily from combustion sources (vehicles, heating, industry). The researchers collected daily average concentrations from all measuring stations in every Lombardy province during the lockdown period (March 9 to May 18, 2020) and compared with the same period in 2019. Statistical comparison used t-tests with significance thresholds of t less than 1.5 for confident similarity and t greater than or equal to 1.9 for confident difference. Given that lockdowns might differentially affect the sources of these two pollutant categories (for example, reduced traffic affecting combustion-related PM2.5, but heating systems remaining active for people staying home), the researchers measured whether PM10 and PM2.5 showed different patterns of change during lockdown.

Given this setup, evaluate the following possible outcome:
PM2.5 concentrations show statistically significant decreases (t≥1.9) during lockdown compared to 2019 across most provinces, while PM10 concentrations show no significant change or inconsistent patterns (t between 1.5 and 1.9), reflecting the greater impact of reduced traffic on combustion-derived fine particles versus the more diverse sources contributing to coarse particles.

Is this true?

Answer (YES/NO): NO